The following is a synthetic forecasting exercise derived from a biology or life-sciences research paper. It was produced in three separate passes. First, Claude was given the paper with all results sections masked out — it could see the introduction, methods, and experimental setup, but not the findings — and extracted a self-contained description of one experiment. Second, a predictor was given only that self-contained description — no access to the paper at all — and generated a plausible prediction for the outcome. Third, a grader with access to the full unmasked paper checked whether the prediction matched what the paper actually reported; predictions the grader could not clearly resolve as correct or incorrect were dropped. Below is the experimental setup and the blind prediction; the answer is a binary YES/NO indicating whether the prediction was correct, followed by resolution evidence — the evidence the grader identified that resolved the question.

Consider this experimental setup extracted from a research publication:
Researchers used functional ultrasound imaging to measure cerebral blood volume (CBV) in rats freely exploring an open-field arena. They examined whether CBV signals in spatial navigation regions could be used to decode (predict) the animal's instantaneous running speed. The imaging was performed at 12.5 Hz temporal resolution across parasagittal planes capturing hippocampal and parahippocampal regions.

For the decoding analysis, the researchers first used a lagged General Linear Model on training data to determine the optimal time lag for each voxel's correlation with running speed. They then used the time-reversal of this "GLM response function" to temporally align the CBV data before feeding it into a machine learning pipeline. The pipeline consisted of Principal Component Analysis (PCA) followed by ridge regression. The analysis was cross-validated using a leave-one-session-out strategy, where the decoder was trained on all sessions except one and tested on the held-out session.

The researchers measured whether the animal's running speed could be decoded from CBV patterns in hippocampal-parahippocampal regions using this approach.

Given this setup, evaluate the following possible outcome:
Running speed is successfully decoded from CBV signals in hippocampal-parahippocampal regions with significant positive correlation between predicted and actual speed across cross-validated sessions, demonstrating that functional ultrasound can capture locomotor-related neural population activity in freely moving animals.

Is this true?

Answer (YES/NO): YES